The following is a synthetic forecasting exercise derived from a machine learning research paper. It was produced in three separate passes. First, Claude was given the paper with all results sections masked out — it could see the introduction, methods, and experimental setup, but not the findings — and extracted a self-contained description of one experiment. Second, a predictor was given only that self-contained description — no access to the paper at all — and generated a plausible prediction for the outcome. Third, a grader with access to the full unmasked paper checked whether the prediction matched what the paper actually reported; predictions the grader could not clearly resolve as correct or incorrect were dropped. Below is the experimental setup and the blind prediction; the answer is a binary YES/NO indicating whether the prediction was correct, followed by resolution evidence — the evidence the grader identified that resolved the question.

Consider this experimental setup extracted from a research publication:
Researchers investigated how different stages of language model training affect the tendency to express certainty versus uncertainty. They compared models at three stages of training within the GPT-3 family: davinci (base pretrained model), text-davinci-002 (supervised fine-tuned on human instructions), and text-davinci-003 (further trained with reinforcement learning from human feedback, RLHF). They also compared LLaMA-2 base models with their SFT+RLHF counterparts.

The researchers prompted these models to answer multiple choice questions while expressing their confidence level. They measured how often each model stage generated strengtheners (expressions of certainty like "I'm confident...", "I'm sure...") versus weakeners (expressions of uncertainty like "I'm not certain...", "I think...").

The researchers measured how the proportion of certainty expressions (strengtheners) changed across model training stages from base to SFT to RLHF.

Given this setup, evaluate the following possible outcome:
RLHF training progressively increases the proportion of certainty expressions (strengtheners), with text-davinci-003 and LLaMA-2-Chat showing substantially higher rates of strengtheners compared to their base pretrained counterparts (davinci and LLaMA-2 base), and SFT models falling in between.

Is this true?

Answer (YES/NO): NO